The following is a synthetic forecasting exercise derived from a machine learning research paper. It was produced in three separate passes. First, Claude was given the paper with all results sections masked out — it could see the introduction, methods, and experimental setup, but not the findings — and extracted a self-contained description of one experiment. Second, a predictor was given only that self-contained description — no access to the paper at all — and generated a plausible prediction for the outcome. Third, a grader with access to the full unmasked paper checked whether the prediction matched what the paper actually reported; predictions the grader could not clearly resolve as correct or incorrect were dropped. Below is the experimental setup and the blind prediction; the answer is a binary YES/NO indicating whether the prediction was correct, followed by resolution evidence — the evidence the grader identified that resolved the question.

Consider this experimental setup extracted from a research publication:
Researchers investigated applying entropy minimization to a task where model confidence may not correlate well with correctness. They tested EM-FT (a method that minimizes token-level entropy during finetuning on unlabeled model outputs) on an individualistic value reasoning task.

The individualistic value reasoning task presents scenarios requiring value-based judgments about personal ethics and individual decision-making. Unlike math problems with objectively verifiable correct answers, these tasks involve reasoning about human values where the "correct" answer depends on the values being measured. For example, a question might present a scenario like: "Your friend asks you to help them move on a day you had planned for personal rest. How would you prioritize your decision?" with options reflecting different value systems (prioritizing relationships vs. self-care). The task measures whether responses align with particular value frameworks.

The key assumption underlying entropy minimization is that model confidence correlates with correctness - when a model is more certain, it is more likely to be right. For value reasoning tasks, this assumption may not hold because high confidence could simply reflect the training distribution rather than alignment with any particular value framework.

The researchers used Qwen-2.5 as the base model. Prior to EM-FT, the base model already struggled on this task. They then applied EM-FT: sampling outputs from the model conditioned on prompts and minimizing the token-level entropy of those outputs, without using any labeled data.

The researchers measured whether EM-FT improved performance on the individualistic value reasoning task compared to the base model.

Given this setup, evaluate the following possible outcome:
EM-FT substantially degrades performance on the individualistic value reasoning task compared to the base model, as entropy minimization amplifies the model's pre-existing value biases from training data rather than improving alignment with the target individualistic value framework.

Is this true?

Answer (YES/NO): NO